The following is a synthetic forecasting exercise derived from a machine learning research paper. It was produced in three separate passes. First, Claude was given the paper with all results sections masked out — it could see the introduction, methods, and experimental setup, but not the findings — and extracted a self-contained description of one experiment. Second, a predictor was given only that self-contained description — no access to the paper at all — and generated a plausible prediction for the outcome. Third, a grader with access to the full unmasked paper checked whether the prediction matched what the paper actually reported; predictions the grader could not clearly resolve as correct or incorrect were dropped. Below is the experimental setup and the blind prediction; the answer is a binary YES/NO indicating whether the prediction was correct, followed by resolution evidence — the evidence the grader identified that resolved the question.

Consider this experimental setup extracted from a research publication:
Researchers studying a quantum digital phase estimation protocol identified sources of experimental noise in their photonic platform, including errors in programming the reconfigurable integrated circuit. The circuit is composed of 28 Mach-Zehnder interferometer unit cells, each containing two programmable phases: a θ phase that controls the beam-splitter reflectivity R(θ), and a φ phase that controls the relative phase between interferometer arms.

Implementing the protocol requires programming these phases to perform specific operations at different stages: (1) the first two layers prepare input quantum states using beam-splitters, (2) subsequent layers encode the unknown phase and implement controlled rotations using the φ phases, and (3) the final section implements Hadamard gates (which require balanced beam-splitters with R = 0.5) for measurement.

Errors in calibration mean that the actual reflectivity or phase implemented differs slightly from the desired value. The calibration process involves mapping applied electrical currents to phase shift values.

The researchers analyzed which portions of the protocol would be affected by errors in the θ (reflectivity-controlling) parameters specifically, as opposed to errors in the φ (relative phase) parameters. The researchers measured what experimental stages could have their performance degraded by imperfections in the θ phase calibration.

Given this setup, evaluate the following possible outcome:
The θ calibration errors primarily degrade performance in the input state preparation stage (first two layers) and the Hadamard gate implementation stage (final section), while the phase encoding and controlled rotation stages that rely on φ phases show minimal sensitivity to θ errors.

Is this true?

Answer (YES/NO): YES